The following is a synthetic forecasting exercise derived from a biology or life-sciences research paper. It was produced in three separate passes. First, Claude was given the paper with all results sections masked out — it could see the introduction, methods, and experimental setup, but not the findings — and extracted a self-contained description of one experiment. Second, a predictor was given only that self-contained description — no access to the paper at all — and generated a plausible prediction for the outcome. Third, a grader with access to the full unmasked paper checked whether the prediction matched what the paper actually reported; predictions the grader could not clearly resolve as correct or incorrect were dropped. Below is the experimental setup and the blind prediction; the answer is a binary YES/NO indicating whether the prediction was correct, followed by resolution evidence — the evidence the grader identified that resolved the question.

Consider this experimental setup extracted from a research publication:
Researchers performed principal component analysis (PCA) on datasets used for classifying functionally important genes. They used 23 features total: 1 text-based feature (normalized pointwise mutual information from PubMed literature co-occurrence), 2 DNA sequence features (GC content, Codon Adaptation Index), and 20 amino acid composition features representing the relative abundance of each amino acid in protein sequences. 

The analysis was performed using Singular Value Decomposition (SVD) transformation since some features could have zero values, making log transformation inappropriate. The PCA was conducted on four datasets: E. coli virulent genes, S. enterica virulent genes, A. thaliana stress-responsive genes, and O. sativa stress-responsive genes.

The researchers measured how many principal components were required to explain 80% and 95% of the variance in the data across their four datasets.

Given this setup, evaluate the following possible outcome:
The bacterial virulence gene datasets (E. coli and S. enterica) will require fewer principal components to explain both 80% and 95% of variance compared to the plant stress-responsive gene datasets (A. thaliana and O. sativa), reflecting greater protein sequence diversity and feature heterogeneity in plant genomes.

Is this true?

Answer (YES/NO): NO